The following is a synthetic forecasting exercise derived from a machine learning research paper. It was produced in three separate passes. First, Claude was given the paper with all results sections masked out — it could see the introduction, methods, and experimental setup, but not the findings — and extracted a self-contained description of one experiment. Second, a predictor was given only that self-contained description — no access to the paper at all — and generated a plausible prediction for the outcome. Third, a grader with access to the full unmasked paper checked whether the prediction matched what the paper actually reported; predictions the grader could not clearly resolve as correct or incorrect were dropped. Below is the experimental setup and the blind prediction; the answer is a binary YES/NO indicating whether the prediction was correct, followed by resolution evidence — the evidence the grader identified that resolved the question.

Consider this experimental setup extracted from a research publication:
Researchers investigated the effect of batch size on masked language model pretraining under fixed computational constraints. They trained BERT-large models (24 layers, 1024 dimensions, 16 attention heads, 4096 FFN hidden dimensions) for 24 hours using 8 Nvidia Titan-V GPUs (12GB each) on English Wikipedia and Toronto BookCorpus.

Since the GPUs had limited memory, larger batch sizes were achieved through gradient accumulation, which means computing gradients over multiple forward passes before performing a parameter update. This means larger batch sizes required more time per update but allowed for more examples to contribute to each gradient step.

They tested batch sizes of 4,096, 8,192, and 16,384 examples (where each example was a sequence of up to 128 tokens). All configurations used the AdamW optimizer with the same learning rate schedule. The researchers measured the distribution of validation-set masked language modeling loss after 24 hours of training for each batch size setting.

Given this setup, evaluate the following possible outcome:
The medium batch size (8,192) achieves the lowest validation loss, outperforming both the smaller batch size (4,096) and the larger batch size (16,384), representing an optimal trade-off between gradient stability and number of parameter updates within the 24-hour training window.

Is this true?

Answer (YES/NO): NO